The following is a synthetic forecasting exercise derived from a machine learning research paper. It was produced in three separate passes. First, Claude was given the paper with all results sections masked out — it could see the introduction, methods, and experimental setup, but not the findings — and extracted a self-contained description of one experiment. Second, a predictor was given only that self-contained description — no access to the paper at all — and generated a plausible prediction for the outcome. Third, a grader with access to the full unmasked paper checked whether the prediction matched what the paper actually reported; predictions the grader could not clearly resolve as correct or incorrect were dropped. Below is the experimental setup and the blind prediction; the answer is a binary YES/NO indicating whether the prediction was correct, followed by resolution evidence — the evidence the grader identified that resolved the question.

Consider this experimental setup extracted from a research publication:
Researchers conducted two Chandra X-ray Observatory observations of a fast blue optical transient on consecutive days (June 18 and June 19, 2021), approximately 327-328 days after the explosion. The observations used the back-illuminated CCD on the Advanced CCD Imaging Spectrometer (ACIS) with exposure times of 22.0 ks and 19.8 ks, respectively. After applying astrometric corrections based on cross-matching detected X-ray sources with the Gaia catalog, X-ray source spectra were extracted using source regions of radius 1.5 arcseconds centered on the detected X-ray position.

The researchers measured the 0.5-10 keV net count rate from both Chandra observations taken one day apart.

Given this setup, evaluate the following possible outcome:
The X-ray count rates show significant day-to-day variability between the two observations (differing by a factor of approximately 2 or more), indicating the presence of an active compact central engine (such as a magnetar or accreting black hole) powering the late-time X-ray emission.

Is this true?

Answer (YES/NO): YES